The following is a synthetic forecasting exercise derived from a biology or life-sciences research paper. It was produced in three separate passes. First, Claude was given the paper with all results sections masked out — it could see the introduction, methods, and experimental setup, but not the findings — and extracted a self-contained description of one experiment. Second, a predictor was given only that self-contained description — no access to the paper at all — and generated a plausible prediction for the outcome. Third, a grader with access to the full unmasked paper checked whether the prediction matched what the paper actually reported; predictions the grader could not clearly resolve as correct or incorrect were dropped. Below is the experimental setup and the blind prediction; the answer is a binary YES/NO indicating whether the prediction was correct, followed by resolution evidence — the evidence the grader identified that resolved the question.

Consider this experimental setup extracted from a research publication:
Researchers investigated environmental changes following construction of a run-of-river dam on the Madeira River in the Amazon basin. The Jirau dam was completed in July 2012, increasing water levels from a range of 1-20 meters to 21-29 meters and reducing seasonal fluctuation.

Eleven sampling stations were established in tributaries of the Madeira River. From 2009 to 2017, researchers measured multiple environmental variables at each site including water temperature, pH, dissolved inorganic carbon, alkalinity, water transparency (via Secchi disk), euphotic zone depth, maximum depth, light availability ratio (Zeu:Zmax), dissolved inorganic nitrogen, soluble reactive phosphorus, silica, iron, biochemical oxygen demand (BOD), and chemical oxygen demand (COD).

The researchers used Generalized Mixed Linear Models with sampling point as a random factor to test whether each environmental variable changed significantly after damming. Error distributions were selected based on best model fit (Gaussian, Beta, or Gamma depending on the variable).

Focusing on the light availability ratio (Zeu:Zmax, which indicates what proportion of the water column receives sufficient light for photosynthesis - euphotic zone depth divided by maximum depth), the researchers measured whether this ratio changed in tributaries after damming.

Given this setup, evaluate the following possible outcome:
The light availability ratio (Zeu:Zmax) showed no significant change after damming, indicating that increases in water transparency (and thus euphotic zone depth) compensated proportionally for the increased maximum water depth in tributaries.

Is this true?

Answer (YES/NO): NO